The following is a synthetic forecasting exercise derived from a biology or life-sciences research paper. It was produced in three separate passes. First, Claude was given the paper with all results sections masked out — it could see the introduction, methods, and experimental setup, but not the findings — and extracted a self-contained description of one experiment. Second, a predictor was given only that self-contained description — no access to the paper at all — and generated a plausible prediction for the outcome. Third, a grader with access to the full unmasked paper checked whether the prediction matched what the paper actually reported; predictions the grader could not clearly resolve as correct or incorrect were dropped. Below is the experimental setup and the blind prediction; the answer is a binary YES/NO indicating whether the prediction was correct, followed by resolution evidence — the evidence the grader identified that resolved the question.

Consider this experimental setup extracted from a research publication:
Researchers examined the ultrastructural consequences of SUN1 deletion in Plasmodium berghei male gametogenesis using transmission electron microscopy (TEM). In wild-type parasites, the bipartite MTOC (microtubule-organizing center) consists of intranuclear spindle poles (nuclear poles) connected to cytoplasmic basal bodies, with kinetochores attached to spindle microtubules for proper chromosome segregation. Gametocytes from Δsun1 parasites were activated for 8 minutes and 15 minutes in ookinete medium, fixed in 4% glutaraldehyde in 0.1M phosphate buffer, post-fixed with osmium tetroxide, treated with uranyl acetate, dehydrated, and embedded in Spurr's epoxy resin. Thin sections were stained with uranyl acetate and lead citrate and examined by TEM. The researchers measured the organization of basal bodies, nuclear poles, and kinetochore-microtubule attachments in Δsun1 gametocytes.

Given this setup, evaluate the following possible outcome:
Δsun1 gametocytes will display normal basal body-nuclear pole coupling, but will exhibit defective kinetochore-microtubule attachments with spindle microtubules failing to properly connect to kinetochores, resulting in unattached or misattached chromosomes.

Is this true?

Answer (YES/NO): NO